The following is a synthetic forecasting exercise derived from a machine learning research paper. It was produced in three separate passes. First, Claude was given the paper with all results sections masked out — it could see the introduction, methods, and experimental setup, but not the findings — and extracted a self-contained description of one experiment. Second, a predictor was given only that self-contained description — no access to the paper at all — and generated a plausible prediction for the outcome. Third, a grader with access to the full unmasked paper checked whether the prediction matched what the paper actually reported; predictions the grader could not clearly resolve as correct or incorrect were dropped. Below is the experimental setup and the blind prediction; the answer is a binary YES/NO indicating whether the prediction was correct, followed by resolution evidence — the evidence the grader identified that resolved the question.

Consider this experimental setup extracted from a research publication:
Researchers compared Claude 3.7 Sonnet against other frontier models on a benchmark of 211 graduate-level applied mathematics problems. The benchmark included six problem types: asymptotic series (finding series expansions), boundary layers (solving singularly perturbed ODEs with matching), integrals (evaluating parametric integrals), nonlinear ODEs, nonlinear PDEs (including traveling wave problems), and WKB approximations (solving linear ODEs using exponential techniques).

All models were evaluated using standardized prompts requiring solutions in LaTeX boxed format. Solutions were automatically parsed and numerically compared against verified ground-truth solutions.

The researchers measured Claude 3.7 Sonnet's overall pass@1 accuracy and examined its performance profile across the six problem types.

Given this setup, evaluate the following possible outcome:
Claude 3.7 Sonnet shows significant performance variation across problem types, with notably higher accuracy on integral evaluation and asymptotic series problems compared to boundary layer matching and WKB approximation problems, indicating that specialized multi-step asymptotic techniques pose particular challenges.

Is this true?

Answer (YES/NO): YES